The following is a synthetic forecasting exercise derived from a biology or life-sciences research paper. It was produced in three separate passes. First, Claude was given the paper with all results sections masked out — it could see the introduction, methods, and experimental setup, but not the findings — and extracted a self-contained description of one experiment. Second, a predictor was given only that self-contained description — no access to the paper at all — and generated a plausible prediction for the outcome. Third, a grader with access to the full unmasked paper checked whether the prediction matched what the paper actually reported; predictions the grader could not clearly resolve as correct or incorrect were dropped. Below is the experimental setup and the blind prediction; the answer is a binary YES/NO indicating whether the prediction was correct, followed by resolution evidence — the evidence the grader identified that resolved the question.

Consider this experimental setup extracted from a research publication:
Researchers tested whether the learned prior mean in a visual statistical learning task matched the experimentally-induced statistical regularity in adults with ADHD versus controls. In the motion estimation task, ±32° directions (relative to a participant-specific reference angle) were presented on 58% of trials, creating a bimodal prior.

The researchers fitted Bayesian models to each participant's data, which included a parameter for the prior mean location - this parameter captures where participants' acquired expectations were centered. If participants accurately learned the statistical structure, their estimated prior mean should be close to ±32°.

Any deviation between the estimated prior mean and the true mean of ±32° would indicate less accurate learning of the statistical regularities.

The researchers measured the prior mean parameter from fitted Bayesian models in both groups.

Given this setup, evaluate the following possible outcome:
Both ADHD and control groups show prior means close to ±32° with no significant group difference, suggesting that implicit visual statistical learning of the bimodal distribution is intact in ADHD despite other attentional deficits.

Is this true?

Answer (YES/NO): YES